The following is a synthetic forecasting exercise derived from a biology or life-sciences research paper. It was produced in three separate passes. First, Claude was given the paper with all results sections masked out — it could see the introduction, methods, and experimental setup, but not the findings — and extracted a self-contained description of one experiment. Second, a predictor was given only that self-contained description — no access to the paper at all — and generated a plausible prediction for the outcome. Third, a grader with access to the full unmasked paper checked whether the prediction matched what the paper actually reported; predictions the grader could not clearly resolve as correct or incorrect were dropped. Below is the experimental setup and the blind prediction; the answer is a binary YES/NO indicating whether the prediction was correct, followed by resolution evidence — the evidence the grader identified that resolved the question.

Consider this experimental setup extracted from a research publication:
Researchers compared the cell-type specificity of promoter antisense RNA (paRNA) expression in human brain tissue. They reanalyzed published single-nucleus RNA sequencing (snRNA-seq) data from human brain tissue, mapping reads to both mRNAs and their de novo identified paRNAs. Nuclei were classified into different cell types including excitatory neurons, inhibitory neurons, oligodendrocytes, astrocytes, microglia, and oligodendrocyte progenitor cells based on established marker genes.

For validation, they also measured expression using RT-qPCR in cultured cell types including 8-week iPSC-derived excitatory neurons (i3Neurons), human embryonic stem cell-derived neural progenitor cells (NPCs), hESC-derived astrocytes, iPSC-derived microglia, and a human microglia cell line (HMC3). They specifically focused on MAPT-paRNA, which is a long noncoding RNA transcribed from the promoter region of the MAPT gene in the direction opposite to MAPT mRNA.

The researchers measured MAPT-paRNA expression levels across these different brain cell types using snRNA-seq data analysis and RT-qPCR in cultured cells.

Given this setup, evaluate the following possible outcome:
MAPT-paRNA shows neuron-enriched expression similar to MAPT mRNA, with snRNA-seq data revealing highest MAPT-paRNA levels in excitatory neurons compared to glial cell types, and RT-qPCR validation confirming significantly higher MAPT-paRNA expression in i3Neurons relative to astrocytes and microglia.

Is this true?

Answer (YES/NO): YES